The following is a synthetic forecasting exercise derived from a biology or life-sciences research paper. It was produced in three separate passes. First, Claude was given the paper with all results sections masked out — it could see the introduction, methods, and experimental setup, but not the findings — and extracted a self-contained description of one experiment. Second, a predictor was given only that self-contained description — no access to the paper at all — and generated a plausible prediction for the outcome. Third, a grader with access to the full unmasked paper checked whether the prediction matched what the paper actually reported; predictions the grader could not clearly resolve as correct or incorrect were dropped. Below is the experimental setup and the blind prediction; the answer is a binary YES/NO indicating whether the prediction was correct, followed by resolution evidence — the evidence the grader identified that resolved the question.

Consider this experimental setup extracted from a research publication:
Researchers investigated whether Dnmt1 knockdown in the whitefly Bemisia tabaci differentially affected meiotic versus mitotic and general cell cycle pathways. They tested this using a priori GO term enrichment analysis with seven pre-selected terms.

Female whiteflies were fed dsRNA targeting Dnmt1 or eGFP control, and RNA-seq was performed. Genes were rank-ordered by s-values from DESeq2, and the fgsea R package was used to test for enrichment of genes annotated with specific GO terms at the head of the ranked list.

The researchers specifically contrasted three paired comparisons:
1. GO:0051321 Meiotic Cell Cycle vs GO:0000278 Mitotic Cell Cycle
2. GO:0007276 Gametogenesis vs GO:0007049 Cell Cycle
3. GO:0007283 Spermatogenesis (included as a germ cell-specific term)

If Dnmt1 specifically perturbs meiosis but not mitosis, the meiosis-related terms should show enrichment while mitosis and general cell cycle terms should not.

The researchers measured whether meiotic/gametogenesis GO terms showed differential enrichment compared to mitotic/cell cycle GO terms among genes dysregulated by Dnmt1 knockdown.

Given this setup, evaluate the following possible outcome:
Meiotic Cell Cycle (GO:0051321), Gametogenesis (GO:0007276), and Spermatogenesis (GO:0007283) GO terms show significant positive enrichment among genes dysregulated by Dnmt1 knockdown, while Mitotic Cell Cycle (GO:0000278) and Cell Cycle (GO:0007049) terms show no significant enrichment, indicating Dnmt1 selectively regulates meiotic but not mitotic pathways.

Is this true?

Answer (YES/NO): NO